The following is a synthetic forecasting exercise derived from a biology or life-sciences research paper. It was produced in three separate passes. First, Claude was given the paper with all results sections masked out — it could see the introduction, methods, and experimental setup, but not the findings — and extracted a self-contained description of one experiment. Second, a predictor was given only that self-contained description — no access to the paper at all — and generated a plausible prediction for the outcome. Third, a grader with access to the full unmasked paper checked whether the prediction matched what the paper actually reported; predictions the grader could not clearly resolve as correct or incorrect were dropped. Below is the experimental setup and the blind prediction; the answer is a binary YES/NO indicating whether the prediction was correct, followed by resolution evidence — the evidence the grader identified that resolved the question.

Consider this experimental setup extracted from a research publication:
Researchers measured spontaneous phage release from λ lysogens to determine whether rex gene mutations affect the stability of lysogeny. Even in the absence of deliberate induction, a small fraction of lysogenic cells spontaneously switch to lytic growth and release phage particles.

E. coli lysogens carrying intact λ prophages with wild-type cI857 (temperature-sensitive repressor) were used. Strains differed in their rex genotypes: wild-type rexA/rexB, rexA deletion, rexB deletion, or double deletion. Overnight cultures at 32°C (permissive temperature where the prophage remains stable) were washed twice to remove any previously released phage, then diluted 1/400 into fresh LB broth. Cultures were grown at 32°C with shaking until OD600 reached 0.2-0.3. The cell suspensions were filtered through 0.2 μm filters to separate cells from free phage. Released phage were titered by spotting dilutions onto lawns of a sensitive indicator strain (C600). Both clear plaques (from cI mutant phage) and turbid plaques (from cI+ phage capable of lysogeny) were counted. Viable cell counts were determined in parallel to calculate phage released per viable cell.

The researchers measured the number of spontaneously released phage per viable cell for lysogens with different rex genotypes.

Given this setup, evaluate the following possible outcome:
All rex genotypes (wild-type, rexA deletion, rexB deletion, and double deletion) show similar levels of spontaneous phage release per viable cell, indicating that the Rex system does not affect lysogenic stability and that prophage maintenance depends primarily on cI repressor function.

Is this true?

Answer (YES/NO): NO